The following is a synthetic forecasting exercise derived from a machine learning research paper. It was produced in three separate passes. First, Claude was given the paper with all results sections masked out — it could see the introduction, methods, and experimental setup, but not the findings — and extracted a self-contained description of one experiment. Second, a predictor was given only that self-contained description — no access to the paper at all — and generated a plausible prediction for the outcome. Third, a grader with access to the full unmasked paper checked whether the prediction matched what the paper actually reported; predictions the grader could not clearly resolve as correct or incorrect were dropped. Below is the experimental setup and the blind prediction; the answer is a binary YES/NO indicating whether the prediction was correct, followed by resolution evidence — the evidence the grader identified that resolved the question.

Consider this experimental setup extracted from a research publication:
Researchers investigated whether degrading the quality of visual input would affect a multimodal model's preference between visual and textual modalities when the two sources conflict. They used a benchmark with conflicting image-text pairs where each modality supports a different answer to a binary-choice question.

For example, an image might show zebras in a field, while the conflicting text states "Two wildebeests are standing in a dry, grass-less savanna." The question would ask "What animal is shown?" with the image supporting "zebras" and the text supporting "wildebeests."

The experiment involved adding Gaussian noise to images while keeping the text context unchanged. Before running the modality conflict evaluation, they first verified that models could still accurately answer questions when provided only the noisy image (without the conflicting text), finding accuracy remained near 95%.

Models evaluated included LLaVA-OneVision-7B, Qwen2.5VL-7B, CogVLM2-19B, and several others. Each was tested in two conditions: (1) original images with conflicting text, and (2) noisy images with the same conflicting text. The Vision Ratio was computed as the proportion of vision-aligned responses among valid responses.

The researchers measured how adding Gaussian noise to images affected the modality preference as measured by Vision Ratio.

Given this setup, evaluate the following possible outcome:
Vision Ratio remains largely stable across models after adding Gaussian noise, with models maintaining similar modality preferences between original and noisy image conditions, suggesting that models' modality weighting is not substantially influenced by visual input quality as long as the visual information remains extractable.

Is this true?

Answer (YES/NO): NO